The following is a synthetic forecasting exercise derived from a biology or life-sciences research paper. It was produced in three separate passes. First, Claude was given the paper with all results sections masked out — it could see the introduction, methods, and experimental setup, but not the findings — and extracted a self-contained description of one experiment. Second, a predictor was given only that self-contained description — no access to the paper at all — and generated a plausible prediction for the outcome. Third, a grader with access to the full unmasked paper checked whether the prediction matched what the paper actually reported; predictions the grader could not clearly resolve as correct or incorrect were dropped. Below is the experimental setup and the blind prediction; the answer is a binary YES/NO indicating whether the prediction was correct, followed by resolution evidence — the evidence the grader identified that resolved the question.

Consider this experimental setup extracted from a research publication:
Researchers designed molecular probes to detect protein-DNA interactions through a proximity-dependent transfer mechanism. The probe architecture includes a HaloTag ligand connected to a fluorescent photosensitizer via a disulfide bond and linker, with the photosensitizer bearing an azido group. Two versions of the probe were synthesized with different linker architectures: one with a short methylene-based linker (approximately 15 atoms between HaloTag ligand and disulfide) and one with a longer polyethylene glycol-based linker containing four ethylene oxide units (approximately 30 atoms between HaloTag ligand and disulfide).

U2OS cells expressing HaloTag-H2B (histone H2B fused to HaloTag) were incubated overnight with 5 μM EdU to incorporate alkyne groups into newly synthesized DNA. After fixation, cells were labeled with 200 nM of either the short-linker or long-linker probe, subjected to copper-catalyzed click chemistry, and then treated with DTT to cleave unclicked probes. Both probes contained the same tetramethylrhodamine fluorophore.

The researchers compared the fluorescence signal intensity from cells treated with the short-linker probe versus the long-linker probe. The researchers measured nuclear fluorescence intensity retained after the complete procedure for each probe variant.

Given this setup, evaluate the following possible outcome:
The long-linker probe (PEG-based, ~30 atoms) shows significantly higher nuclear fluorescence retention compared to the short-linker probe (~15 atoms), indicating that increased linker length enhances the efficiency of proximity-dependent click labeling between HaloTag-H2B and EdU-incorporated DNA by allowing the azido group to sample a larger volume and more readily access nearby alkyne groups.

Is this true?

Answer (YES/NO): YES